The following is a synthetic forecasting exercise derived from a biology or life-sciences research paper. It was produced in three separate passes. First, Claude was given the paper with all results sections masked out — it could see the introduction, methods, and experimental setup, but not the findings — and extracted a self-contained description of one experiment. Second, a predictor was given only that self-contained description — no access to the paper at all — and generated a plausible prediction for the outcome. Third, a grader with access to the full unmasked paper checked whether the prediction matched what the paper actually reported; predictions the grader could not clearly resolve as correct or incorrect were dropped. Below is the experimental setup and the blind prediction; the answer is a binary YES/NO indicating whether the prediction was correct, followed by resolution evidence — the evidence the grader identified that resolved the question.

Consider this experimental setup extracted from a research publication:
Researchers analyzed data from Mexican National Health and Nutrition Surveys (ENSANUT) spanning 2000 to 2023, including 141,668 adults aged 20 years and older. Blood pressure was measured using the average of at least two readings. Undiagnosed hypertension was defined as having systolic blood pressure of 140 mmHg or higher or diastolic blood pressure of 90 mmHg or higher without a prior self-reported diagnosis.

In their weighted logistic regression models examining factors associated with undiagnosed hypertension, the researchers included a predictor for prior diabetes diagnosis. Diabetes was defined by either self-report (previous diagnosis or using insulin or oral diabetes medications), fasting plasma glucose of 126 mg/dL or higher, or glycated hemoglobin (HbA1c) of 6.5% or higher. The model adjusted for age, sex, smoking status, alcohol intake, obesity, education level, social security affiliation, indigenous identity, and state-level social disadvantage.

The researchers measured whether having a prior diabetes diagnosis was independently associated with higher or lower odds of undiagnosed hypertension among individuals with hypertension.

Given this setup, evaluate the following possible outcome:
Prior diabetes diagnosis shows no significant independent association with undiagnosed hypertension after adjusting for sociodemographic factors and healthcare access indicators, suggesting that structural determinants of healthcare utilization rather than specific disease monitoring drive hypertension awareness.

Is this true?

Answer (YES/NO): NO